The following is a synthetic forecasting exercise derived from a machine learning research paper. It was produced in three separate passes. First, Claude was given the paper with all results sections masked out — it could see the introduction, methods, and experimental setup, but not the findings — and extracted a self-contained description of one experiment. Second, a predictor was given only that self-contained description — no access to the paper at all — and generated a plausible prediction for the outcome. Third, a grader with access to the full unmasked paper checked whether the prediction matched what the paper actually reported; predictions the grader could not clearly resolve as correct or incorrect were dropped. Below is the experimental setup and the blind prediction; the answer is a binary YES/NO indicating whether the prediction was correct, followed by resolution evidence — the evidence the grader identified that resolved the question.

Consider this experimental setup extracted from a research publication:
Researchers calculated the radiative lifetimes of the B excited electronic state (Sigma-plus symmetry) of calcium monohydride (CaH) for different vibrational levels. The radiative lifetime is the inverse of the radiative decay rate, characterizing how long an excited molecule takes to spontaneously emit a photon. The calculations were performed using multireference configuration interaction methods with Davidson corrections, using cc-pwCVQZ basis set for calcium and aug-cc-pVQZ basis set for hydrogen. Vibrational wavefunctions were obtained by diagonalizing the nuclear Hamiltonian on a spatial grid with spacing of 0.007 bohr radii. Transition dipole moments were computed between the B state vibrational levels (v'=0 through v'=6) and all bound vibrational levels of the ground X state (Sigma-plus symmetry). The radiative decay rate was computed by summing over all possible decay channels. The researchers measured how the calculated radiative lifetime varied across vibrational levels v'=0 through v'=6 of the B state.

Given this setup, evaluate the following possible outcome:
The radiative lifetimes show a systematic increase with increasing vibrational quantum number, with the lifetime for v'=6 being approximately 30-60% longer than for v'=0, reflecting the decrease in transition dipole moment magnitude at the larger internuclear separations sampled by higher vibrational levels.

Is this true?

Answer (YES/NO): NO